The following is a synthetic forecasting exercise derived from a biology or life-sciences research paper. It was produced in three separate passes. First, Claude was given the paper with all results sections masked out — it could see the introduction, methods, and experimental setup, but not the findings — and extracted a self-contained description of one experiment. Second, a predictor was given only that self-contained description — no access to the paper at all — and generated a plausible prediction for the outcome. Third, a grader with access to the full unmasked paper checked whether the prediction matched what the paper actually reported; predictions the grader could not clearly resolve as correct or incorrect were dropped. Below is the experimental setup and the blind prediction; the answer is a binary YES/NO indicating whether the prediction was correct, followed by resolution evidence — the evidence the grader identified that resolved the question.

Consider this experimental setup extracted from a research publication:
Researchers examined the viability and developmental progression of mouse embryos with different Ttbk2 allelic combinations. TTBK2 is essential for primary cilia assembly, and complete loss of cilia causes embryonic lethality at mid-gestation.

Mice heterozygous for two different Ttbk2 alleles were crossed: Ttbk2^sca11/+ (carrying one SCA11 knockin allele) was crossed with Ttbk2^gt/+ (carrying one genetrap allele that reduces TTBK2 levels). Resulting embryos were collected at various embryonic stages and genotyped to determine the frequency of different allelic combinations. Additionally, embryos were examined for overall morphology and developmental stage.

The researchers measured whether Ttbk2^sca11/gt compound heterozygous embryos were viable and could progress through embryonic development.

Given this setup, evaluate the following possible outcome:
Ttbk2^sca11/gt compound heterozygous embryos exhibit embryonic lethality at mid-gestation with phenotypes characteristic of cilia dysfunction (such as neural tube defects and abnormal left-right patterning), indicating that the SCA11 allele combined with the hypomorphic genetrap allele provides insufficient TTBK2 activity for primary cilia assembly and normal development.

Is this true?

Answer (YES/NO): NO